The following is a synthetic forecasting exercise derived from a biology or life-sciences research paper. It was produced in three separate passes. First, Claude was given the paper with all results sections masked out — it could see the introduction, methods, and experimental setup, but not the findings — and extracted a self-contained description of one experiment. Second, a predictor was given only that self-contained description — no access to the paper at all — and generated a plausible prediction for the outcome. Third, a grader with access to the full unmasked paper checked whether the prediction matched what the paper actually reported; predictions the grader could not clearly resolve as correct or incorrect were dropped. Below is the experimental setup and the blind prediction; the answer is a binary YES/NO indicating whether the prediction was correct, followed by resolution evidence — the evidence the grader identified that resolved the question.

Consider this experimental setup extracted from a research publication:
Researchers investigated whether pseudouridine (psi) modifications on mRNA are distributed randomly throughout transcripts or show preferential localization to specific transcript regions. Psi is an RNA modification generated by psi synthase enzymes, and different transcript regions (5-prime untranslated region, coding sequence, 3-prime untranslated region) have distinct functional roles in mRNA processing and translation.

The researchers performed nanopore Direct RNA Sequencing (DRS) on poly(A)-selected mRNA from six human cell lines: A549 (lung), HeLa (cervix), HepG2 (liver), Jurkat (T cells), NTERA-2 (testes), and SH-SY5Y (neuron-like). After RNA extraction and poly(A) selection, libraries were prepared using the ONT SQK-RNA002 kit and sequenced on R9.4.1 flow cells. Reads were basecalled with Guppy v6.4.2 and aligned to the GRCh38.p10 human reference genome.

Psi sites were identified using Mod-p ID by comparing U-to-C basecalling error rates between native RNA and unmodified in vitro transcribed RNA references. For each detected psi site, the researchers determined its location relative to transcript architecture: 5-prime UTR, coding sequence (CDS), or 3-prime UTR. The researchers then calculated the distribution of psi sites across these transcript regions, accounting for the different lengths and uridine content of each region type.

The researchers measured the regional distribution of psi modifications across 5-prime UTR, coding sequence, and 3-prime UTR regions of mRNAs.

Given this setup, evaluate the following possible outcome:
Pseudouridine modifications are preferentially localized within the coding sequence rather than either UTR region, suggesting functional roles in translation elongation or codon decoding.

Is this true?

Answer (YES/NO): YES